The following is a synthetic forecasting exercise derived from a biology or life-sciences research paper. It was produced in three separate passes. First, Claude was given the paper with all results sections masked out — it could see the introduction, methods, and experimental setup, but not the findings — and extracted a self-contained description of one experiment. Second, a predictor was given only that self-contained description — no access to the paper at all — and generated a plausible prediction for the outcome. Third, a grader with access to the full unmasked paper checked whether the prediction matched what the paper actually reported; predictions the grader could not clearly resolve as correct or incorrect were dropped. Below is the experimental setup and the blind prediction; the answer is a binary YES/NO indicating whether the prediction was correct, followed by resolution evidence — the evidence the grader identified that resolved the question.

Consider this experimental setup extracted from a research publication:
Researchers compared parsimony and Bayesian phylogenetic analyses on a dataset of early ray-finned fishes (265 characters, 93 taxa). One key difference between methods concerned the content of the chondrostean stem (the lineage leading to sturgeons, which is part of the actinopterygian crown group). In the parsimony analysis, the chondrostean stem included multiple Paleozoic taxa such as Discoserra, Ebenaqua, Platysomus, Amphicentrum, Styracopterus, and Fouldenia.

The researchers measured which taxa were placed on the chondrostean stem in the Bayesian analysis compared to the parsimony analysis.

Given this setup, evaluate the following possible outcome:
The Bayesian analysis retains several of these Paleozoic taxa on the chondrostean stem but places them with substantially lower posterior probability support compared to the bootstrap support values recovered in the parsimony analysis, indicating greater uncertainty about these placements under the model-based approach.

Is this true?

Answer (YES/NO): NO